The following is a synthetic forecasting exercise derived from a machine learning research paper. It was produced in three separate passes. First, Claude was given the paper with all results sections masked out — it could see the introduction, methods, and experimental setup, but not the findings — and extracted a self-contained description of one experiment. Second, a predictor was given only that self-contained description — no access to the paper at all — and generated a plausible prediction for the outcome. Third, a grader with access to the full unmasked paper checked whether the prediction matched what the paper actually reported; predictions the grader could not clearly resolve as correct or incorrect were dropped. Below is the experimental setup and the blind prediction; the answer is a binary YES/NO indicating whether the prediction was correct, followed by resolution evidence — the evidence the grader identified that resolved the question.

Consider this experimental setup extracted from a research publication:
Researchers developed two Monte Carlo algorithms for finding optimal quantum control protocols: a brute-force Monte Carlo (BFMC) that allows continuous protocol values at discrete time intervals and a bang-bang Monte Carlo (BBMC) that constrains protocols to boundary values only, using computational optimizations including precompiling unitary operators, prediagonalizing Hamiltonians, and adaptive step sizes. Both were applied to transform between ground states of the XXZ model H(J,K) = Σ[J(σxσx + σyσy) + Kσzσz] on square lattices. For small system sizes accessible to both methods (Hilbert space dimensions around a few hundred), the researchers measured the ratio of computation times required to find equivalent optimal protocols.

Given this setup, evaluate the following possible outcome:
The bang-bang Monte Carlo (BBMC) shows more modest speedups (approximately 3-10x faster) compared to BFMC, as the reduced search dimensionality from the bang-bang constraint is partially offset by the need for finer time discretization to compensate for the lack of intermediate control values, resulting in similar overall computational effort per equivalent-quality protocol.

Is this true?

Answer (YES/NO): NO